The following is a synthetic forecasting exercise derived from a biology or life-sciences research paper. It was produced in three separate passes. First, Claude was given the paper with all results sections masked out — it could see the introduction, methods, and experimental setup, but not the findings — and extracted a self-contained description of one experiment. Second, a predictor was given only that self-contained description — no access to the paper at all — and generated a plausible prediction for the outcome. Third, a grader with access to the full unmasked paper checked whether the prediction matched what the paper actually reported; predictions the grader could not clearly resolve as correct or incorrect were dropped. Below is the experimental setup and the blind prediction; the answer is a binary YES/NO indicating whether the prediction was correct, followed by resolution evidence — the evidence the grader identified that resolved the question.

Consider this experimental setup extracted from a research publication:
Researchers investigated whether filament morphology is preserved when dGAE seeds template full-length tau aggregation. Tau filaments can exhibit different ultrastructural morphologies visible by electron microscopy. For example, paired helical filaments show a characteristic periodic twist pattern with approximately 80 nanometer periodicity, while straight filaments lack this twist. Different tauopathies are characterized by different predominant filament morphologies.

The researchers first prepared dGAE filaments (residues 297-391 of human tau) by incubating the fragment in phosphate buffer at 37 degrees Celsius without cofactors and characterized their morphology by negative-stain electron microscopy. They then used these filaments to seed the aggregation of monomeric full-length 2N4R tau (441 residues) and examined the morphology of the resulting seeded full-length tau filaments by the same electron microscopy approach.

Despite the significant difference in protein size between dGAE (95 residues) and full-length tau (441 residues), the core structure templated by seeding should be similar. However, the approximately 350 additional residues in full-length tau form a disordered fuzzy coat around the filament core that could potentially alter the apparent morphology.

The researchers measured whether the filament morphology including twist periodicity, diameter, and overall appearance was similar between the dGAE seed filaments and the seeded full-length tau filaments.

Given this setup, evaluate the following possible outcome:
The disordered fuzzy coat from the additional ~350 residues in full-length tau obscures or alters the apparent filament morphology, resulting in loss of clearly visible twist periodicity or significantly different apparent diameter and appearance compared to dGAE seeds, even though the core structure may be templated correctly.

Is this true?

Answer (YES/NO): NO